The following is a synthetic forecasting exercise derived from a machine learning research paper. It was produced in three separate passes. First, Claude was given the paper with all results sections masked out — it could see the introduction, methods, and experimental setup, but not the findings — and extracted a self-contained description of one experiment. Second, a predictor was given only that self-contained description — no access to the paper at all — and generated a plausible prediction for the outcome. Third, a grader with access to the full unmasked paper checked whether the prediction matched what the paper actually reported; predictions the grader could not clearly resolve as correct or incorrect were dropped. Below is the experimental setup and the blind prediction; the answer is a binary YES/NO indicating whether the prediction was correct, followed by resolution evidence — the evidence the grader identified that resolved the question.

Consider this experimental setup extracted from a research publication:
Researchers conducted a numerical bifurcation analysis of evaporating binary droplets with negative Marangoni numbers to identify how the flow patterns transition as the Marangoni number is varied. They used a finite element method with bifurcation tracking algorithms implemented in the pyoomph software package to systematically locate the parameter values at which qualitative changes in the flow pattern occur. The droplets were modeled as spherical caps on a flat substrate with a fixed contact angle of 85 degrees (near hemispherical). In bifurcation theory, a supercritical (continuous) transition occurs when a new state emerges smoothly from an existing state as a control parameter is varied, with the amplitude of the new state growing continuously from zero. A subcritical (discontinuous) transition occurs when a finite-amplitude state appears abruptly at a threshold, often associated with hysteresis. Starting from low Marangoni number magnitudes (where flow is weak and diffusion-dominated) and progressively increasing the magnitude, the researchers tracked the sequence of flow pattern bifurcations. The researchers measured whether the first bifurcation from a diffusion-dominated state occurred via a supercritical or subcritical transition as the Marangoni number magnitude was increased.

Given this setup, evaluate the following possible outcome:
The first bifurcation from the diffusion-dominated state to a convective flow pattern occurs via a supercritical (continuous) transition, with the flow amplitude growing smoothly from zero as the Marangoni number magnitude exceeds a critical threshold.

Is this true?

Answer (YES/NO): NO